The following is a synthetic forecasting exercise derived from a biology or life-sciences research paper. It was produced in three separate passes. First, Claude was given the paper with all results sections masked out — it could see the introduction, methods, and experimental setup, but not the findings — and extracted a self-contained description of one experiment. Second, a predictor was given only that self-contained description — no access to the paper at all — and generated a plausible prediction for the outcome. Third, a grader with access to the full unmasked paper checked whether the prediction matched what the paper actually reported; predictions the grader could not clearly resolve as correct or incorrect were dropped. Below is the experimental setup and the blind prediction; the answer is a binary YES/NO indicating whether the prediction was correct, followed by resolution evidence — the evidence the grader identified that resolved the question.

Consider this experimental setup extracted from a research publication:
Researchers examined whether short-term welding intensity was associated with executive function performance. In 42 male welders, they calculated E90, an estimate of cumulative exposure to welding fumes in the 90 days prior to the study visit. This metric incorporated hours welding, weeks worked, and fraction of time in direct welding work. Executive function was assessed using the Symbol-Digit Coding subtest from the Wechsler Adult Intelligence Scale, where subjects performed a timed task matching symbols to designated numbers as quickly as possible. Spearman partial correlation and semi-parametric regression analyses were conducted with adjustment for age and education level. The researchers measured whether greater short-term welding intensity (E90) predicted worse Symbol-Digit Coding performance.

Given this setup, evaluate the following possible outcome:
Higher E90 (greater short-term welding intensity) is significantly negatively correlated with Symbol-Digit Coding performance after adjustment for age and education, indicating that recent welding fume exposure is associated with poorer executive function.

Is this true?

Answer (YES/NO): YES